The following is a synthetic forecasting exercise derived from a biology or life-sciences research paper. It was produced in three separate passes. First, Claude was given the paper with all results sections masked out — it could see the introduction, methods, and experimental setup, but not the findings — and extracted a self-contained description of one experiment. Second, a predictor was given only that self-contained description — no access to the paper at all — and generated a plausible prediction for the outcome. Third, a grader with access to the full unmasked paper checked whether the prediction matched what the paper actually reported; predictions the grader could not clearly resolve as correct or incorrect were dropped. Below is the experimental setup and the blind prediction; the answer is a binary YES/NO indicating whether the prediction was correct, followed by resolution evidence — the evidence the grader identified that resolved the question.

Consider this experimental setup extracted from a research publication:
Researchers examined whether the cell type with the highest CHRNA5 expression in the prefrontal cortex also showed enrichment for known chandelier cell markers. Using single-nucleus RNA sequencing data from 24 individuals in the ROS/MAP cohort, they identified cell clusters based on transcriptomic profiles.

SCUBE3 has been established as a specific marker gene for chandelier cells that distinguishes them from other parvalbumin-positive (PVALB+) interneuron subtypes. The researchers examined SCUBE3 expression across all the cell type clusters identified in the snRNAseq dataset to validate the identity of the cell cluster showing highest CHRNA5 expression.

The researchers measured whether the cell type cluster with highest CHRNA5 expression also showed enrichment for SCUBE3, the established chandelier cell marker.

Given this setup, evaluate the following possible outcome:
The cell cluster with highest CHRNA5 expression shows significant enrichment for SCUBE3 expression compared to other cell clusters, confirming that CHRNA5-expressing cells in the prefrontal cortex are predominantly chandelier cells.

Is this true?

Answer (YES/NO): YES